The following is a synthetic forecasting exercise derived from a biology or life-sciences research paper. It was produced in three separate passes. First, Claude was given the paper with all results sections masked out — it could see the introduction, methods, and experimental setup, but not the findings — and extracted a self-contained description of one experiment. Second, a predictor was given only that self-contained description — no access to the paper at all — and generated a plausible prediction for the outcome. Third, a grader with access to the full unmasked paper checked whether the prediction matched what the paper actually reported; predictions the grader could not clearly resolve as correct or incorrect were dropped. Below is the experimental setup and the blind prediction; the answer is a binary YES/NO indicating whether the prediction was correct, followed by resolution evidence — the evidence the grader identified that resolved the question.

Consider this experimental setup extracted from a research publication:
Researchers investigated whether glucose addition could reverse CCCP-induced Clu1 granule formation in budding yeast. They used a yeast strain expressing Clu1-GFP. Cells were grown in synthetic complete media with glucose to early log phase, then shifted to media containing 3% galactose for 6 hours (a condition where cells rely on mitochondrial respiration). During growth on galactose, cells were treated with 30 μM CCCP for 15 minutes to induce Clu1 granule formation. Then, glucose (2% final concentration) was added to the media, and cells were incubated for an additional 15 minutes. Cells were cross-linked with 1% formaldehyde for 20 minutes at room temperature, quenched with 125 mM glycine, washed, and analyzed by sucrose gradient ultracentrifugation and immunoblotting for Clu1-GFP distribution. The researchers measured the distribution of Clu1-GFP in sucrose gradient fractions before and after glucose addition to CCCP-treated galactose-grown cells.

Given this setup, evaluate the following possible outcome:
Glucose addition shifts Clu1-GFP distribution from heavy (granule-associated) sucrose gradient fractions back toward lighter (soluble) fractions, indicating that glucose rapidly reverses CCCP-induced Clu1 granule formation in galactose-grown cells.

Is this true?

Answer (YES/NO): NO